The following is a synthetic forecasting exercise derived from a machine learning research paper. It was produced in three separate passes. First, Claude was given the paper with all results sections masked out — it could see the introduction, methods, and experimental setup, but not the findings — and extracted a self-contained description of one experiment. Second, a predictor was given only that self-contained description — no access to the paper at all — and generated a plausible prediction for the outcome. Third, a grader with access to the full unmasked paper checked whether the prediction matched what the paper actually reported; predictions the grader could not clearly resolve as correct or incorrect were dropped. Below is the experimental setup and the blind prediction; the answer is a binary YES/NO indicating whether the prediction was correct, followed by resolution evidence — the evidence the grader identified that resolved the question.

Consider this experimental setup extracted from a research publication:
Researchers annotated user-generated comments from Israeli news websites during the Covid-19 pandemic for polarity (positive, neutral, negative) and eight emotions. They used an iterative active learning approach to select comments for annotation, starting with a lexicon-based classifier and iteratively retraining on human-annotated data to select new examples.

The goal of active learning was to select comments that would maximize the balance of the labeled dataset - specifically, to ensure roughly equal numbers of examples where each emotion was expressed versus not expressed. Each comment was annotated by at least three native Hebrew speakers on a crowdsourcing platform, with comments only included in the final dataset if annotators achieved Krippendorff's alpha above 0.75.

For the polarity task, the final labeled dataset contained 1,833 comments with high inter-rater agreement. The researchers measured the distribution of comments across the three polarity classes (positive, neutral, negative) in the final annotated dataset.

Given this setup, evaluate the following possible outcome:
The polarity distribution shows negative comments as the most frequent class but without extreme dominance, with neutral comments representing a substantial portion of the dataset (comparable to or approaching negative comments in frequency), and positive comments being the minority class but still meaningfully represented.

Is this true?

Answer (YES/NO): NO